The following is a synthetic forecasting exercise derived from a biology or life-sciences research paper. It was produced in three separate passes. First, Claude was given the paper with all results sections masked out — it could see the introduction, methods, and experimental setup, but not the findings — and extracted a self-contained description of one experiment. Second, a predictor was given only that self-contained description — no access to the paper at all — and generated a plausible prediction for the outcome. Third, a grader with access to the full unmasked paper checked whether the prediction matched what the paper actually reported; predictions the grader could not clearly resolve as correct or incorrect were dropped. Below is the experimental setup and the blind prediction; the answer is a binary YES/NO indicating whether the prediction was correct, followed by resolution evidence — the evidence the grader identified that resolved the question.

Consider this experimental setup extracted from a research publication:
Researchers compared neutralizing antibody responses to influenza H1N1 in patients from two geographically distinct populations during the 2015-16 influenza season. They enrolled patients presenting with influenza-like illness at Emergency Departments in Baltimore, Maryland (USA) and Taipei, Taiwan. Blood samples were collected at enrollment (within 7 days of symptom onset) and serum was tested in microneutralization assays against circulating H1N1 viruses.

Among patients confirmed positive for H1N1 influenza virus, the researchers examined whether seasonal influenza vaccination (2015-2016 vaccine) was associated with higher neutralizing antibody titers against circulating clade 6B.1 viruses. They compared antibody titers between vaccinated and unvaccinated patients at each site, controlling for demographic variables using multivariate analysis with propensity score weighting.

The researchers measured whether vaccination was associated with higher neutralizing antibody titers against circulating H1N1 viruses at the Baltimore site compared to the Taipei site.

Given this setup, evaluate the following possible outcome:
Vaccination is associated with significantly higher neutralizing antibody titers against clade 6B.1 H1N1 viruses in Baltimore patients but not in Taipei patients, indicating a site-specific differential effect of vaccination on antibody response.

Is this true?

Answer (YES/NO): NO